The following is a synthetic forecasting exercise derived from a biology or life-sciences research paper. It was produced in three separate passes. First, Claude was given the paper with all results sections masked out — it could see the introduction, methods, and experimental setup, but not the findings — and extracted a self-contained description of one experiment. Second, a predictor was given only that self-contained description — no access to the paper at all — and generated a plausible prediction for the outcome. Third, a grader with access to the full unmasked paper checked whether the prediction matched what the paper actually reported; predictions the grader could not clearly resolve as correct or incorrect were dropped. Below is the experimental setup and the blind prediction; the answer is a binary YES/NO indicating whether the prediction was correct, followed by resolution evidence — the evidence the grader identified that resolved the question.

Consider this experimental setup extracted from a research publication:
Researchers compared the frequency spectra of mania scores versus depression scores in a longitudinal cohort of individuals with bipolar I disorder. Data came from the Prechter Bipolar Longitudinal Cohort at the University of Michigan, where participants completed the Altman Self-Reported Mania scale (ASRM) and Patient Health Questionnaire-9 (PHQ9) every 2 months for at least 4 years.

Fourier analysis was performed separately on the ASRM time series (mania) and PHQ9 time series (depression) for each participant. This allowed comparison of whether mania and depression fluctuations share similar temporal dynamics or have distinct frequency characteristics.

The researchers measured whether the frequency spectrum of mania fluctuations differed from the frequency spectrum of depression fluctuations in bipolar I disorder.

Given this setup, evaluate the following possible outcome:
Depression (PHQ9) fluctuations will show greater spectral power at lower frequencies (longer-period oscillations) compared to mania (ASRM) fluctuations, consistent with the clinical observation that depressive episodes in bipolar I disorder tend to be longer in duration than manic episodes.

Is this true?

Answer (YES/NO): NO